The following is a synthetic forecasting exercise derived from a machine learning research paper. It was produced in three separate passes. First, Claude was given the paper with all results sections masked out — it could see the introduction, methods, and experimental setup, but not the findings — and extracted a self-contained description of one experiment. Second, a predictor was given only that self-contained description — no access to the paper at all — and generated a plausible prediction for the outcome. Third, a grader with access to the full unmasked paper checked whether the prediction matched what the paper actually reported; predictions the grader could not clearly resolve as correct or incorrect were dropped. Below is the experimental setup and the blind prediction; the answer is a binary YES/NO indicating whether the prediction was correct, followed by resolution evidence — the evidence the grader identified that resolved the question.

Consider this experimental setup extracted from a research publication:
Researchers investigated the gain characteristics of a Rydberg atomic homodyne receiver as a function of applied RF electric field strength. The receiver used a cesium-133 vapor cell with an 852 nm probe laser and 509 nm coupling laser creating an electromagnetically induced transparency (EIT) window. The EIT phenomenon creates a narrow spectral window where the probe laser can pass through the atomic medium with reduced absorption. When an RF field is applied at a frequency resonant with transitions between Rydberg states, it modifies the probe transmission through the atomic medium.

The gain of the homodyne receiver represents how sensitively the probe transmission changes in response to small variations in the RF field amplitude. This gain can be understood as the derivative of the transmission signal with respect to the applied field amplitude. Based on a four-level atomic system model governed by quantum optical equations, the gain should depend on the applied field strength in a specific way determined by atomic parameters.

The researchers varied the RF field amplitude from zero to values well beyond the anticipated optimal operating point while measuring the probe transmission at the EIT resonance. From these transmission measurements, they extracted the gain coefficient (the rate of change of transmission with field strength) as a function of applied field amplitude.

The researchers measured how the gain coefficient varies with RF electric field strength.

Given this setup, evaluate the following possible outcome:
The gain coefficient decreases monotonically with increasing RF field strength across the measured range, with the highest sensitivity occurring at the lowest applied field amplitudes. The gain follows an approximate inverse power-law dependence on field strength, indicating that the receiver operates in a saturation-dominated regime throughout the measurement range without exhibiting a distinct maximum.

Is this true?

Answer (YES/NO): NO